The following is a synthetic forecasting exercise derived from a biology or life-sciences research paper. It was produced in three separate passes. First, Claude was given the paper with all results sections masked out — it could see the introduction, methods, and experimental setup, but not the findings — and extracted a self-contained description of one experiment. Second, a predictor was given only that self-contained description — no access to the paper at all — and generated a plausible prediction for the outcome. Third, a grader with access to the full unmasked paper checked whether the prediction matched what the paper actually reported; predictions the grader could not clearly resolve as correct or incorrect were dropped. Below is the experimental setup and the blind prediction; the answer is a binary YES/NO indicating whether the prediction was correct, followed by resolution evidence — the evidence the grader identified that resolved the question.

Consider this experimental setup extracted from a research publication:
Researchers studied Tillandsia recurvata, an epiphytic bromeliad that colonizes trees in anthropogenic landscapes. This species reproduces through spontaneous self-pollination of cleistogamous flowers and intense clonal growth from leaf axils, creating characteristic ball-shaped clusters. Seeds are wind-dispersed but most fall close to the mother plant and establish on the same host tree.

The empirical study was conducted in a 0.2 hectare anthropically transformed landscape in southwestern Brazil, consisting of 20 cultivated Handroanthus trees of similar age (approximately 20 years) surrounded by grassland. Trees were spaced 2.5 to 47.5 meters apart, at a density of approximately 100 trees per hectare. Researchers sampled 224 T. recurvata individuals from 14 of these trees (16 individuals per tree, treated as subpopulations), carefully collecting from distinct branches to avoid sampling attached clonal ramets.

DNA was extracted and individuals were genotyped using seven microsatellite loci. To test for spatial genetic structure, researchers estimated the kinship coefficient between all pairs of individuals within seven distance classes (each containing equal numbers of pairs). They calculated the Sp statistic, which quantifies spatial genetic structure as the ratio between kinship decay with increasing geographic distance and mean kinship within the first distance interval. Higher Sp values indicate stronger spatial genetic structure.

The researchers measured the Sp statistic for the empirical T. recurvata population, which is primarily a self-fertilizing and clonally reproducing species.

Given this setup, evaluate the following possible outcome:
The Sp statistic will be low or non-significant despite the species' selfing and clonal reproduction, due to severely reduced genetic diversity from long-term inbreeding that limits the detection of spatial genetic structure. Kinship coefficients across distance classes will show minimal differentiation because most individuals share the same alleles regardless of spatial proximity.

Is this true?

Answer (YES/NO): NO